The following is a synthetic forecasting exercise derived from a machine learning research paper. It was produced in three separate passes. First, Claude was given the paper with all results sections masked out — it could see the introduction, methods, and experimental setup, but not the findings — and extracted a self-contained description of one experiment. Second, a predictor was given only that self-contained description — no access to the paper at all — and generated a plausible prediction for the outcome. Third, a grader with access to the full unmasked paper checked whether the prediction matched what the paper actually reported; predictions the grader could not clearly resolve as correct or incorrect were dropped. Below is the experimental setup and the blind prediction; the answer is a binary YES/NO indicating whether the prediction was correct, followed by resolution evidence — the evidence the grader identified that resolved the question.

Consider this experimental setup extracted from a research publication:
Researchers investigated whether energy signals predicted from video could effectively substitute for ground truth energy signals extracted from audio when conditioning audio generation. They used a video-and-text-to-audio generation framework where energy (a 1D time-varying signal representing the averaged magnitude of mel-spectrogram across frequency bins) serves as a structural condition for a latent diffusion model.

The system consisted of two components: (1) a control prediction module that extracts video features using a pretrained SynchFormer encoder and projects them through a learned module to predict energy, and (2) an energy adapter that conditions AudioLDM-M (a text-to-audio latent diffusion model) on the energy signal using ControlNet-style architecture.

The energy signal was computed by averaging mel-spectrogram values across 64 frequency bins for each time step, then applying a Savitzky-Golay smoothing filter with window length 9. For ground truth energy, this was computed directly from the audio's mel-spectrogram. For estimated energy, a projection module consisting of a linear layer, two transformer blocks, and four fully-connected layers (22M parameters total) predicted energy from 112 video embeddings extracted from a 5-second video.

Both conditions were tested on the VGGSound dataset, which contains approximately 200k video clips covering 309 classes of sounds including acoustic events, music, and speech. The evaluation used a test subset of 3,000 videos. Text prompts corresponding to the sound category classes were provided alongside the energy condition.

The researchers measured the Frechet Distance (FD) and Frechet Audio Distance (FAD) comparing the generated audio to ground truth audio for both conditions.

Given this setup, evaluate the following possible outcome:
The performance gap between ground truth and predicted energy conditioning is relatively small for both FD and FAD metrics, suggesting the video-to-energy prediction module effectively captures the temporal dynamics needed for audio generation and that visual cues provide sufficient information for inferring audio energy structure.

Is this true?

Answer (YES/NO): YES